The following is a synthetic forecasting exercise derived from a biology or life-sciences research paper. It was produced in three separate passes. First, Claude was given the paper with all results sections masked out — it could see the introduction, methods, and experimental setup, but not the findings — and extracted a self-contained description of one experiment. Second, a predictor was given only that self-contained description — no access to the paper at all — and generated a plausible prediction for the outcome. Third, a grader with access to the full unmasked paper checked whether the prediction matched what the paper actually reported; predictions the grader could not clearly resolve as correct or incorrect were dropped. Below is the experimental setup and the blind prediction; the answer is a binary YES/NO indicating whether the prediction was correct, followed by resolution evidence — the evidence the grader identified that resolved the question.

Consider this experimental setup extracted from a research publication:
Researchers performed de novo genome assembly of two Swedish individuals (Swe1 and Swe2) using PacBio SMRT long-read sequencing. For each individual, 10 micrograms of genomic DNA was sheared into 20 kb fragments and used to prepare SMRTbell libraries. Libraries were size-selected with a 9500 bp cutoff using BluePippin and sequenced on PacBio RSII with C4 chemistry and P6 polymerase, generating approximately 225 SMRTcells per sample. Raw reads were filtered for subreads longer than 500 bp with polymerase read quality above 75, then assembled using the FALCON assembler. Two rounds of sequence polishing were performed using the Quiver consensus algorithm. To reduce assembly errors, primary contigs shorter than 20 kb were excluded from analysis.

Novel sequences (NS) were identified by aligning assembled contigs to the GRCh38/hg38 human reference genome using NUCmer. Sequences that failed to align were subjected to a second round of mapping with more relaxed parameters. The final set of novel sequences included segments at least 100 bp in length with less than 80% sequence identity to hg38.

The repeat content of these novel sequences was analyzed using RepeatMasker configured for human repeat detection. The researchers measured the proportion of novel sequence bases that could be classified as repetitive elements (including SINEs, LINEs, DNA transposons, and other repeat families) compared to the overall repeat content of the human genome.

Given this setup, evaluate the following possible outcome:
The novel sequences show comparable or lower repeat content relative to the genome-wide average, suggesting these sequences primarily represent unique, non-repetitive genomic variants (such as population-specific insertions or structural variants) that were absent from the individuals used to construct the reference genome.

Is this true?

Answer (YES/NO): NO